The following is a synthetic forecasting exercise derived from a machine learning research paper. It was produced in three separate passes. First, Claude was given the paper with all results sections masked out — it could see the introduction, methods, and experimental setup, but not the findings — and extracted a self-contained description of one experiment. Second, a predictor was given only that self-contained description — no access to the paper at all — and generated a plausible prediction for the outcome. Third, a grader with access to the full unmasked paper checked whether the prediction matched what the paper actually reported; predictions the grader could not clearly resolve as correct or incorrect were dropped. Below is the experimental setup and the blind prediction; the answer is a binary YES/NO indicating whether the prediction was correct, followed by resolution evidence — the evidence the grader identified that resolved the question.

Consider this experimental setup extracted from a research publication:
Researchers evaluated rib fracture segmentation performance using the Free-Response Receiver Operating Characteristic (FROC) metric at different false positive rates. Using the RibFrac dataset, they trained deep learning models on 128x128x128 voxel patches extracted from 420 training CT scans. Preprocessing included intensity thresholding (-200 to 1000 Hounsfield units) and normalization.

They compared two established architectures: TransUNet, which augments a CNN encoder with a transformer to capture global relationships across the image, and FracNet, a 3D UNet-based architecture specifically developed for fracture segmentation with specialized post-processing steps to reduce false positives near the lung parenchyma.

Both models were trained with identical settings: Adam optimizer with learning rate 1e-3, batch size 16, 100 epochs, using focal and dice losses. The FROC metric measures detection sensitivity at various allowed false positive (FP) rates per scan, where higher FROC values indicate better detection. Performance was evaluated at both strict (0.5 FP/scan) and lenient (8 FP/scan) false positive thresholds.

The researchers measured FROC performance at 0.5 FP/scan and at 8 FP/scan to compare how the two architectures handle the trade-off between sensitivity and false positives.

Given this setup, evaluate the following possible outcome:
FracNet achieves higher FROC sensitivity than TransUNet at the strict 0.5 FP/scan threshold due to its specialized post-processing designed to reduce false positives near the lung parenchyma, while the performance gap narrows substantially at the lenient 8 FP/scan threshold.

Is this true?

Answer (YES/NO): YES